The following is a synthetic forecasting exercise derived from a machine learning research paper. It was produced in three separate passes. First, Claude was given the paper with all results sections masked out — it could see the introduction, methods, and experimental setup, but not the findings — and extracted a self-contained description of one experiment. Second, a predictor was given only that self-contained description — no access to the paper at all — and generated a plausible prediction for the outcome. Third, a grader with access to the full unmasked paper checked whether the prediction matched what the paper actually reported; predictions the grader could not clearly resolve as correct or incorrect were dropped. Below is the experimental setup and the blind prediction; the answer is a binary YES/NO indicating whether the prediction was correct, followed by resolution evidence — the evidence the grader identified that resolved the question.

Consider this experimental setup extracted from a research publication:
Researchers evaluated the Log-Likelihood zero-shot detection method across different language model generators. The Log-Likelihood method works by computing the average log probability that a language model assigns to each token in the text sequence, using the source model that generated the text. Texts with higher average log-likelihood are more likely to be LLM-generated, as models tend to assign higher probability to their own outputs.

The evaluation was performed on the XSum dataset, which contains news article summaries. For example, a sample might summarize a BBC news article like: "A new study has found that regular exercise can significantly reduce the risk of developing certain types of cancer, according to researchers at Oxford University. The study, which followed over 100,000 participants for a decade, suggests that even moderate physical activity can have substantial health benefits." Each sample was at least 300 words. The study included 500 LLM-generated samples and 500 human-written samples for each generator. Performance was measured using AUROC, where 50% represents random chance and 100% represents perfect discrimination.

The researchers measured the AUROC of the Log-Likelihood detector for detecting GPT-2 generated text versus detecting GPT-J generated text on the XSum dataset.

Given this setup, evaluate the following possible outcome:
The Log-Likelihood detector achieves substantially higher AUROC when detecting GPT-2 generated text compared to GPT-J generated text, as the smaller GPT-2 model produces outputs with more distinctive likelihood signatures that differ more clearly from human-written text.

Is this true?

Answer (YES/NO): NO